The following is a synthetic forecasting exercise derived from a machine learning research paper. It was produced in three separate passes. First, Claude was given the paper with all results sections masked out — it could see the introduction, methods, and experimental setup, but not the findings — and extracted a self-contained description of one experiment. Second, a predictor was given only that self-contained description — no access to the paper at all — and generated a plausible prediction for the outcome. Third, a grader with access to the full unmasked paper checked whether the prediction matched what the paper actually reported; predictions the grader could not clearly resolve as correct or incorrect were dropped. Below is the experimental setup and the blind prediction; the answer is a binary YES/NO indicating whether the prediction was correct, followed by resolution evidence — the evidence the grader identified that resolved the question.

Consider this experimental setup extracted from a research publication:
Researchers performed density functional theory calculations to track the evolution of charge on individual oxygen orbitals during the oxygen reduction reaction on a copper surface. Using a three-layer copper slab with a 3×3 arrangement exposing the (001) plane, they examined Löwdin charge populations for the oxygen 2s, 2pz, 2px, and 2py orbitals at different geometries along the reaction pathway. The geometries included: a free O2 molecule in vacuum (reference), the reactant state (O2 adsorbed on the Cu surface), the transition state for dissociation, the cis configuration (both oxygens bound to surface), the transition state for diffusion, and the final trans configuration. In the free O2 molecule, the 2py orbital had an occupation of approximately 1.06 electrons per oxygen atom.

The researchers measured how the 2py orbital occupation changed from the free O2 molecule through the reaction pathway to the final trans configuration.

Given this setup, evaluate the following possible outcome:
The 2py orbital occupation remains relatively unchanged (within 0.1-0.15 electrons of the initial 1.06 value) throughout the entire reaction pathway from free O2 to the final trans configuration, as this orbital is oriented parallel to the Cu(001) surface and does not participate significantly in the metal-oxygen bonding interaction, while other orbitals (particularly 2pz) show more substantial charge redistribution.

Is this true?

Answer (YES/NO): NO